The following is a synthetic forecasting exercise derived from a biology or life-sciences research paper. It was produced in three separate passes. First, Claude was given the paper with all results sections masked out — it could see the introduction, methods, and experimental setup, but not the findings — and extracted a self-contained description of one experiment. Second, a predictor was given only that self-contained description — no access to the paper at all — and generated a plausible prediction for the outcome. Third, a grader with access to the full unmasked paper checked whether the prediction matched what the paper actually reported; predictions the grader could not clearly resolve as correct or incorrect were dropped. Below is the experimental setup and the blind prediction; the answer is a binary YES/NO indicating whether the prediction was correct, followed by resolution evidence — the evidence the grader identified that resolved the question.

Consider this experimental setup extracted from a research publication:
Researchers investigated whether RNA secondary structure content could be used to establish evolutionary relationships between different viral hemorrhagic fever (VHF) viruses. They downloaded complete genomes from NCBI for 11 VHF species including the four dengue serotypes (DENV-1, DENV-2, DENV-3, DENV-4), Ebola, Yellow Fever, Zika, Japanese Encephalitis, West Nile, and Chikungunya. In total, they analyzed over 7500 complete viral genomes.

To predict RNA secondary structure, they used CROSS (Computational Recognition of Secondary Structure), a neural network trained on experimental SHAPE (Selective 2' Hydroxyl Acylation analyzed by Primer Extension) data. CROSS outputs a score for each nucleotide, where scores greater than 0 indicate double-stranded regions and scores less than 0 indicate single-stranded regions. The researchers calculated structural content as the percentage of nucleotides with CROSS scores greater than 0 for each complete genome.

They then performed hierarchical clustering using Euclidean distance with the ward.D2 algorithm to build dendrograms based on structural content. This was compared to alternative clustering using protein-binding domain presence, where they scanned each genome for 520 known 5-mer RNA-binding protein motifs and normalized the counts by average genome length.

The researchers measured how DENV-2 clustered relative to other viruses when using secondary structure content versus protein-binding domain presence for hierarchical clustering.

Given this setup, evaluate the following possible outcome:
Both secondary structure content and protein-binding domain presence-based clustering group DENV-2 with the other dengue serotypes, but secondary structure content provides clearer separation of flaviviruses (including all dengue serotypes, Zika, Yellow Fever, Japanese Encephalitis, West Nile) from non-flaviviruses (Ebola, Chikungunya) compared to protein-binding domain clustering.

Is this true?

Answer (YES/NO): NO